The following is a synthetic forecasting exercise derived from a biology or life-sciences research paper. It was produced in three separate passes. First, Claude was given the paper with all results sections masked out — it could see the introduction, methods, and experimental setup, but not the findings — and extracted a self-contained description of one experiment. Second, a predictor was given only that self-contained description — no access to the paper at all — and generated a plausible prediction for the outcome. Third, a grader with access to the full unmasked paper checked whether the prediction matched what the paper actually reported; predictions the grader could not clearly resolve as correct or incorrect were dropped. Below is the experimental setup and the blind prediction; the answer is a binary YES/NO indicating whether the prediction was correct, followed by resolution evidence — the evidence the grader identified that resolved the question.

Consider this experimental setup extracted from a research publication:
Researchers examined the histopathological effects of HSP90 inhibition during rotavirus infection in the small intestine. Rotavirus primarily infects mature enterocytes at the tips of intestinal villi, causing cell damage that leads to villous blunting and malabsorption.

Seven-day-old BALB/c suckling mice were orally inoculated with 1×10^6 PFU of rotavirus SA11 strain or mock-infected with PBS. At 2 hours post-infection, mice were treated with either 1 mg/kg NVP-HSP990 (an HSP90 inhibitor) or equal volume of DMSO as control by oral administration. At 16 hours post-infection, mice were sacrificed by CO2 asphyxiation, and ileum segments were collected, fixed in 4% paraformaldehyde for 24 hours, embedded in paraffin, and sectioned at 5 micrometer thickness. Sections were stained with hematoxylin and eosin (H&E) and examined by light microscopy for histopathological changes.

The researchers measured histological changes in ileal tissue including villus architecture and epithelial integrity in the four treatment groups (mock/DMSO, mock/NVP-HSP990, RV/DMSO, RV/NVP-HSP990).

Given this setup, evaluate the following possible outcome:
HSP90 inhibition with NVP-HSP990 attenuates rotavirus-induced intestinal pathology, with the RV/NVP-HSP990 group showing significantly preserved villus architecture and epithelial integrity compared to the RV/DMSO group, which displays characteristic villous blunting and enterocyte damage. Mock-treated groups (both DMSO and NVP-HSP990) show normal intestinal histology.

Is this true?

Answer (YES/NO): YES